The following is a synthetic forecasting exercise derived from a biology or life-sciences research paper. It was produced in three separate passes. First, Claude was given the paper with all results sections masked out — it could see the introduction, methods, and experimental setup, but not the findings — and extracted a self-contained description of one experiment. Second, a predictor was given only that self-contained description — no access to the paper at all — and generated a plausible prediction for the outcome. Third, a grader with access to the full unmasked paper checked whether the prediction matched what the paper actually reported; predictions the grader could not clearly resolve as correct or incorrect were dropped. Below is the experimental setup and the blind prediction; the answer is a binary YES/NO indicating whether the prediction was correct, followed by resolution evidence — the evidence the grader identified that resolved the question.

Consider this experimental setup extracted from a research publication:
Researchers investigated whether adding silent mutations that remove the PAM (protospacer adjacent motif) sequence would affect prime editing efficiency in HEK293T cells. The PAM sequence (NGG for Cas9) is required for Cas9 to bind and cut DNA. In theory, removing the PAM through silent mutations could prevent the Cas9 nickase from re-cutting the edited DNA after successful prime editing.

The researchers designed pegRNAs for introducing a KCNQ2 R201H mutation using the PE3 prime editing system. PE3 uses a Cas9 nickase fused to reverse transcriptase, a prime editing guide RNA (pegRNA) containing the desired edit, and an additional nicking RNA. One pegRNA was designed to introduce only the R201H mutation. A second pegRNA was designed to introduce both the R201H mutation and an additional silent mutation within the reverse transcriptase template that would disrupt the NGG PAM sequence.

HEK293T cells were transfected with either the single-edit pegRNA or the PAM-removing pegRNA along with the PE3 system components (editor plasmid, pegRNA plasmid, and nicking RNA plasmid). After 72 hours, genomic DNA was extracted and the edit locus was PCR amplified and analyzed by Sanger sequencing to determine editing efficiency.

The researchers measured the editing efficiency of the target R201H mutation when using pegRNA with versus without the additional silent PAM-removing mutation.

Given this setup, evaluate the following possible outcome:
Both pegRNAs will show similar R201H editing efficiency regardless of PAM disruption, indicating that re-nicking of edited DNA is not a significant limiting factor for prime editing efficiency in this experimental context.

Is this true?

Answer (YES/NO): NO